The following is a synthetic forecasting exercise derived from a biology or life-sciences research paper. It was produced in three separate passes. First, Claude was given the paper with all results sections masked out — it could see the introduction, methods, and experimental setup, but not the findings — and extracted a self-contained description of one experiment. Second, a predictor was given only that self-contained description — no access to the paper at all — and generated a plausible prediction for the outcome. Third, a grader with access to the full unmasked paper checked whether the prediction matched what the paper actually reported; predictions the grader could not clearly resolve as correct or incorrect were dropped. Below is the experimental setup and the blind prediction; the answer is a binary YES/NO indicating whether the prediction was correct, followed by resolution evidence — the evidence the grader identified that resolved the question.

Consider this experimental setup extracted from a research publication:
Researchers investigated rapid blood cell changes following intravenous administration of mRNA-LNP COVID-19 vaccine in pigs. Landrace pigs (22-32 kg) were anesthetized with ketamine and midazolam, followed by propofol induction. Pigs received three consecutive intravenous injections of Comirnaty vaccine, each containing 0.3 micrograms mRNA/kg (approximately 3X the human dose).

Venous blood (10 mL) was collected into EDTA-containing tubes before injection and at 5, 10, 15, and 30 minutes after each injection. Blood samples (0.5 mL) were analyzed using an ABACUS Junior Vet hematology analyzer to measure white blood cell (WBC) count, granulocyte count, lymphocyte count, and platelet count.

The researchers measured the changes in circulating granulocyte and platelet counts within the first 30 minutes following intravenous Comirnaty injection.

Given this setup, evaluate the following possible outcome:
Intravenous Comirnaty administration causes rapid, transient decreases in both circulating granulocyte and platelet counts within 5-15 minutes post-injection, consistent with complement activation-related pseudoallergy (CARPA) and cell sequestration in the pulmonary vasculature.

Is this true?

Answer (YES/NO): NO